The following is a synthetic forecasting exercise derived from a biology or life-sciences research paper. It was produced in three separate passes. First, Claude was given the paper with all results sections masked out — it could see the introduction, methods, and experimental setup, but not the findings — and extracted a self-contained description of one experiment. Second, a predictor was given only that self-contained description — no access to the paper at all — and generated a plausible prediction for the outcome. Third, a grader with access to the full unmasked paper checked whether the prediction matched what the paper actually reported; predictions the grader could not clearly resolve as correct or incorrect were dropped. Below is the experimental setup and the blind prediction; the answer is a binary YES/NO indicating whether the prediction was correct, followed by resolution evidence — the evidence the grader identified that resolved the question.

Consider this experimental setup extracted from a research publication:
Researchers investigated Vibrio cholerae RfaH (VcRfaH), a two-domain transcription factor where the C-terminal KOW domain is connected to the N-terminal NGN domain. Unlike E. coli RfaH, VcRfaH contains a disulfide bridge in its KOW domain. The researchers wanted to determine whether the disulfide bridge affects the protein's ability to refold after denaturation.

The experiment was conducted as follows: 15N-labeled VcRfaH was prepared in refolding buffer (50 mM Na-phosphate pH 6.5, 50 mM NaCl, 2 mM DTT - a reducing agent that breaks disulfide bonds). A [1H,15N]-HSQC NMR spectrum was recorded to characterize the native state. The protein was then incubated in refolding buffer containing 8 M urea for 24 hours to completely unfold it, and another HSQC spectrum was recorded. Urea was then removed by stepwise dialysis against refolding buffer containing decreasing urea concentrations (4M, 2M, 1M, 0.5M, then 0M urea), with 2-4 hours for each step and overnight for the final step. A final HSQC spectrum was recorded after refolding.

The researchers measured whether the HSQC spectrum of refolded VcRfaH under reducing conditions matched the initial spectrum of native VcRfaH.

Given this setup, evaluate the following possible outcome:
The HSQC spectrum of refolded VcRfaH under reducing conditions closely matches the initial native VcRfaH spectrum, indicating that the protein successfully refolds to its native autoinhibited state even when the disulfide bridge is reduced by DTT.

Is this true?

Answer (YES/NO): YES